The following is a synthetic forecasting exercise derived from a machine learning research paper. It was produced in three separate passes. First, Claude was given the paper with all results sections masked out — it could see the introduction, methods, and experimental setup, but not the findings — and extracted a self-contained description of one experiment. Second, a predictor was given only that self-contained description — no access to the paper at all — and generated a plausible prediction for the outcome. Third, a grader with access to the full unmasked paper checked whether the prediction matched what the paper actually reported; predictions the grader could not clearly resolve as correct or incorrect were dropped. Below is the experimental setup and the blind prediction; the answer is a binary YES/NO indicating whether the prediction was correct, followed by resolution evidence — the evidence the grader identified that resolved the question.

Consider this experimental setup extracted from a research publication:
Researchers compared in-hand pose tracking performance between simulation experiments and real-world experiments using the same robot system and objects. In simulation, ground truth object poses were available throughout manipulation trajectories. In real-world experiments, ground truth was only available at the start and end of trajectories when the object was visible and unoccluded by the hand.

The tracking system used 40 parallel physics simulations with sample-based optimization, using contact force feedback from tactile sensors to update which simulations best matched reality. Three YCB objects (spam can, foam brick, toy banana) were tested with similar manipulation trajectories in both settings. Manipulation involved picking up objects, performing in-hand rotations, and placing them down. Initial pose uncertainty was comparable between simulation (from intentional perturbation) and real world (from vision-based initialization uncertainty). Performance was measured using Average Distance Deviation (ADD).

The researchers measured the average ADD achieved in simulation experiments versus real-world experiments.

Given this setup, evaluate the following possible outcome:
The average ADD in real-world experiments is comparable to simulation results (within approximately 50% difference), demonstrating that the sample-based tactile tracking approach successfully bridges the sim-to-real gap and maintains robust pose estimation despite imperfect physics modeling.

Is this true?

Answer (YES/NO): NO